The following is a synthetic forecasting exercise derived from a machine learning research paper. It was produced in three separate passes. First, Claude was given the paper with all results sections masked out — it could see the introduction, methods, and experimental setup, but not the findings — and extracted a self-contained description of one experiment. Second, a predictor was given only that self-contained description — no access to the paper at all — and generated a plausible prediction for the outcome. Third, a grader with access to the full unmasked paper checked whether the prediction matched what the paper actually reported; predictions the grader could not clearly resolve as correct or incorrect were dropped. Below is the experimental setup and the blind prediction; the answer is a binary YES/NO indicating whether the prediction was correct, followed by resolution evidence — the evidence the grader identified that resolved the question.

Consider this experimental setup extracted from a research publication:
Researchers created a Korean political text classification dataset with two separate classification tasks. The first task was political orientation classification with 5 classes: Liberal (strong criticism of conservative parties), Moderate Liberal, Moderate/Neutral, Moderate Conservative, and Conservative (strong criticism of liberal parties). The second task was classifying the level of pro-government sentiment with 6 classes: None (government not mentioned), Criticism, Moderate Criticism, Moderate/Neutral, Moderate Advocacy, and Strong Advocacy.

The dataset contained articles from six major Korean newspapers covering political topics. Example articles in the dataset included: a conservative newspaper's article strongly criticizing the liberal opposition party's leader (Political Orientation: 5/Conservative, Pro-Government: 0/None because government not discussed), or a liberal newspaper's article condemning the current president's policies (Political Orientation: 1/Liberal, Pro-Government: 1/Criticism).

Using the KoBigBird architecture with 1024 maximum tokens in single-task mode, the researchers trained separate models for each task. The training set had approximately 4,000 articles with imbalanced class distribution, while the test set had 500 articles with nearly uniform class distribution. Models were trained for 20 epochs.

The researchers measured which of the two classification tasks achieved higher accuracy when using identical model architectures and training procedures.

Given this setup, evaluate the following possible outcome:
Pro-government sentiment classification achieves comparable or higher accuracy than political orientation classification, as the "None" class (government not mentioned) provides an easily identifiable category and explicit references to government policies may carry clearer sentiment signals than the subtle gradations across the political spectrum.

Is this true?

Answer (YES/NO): YES